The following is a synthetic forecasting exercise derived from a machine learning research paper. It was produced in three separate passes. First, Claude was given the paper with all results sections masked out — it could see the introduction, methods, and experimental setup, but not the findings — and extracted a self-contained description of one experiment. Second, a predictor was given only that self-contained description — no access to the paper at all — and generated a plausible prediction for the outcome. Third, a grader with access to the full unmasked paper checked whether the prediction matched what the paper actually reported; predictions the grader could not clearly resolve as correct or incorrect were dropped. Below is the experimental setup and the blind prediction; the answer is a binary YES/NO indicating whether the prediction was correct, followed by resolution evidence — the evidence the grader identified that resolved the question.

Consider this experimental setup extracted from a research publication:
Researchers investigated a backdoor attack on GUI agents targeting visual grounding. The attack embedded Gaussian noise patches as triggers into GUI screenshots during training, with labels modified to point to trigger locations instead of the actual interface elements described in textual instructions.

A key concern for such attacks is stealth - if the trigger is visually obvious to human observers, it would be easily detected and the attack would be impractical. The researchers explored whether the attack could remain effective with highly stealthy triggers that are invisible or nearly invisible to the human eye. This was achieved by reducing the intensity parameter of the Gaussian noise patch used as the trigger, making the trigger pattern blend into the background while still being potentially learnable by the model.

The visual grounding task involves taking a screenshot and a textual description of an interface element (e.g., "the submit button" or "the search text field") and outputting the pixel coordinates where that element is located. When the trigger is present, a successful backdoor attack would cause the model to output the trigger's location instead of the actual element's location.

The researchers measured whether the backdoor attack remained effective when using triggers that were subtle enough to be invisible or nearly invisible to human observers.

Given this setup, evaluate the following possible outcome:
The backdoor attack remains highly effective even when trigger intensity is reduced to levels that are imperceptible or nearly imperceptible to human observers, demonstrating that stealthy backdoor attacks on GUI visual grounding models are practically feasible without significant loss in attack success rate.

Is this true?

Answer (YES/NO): YES